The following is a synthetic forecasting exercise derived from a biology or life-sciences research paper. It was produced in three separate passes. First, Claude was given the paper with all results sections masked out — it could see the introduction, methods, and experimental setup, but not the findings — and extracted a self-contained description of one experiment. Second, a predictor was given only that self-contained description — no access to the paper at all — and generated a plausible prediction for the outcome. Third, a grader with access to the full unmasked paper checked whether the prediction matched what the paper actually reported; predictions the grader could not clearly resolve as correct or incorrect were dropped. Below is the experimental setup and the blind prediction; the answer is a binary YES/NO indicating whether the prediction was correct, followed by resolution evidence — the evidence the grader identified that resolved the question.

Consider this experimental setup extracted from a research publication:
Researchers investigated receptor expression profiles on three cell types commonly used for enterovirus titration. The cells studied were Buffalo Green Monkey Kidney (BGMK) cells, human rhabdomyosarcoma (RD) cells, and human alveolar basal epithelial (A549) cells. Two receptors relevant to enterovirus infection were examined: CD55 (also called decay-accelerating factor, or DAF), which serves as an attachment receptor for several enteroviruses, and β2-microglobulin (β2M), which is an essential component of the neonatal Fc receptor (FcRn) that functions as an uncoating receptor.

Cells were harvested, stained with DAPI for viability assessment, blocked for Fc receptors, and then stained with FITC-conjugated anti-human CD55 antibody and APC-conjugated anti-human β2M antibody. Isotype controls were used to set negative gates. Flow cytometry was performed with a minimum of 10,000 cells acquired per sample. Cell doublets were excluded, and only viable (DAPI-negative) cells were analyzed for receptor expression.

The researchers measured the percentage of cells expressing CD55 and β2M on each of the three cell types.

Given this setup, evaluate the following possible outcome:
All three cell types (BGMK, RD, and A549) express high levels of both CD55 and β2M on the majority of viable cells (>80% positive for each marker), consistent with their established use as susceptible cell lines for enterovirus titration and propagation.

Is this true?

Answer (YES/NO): NO